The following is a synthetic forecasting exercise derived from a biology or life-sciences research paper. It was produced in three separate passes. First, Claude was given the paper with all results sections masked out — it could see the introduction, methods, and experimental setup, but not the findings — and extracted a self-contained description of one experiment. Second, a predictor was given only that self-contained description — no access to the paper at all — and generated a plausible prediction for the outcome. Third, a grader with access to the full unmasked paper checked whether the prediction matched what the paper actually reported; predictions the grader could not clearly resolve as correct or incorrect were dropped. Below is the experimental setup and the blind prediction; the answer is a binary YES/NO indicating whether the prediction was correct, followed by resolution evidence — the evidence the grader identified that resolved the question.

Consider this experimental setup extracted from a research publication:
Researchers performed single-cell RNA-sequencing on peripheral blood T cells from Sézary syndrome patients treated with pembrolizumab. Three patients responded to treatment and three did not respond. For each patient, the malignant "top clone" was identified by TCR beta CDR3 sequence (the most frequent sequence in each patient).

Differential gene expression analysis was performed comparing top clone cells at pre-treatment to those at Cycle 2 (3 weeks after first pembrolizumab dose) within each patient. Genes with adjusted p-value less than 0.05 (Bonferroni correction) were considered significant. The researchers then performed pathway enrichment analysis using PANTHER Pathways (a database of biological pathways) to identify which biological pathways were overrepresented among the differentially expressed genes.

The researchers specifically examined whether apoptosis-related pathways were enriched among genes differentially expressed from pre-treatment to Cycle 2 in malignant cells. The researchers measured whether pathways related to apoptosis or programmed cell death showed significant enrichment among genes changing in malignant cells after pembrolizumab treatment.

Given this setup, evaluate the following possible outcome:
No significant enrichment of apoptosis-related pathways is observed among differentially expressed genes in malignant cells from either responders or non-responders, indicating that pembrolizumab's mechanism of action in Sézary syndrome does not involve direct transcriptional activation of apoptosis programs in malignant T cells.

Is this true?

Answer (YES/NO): NO